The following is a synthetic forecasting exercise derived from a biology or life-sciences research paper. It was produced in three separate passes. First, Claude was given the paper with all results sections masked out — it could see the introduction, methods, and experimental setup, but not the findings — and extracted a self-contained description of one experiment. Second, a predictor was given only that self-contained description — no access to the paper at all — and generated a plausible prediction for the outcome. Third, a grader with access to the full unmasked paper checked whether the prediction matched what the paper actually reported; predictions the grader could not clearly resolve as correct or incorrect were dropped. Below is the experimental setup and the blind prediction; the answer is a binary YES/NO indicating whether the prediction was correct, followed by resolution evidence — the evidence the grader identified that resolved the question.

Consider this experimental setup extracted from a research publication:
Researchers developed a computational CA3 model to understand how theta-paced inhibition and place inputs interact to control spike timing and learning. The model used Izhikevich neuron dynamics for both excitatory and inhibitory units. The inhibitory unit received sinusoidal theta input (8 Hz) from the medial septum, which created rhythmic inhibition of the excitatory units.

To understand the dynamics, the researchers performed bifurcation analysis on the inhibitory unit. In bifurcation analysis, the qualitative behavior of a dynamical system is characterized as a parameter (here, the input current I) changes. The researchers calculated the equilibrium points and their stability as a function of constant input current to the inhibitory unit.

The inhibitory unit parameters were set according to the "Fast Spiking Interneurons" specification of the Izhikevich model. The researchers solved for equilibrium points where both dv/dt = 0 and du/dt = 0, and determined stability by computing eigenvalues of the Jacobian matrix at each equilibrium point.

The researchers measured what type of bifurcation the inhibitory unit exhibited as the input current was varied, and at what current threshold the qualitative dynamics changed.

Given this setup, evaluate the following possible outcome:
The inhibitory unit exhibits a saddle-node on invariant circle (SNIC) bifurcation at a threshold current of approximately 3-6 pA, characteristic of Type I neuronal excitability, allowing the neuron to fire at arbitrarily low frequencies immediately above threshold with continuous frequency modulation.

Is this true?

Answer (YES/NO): NO